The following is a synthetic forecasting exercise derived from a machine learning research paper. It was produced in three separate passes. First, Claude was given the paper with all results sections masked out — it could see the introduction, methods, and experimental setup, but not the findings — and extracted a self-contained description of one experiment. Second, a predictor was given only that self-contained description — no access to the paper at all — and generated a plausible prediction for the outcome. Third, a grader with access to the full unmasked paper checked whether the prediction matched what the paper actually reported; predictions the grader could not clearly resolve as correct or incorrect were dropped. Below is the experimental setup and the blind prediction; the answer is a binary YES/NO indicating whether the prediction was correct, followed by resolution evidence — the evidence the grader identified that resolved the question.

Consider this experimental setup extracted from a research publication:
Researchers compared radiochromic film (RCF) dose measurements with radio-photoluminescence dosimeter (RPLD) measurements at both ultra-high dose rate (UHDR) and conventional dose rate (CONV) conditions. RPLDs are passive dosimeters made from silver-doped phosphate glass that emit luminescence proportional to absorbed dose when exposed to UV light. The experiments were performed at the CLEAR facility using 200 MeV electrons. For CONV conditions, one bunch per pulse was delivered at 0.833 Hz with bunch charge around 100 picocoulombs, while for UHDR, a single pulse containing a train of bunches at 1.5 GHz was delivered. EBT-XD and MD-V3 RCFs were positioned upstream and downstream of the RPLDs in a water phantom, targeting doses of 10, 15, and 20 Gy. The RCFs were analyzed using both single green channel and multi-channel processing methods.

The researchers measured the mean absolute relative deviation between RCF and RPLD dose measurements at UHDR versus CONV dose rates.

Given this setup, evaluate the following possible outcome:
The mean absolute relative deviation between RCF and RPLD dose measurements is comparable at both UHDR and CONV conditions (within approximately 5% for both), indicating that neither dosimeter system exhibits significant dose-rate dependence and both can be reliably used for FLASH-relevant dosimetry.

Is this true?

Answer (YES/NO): NO